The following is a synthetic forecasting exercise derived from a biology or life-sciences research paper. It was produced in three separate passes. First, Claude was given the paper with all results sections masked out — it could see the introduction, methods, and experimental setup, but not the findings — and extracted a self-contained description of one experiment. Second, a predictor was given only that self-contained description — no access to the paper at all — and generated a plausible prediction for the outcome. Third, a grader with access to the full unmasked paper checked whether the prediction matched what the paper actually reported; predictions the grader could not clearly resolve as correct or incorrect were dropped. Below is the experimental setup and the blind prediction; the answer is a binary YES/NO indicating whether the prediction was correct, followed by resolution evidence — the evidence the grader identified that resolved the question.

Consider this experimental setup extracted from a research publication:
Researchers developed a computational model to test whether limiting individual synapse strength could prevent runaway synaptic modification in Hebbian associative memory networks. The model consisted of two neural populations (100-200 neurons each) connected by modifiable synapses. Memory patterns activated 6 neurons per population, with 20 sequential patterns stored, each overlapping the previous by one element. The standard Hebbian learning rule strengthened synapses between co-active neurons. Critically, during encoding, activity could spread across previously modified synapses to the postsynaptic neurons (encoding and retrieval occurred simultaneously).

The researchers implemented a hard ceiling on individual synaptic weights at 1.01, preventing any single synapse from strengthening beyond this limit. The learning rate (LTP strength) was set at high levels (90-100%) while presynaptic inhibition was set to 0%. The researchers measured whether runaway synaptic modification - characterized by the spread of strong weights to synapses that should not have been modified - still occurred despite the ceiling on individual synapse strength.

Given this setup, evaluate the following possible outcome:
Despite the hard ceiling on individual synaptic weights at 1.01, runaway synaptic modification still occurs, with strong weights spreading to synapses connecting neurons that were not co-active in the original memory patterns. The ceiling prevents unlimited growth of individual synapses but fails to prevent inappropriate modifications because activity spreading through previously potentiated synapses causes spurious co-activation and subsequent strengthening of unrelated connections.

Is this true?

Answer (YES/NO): YES